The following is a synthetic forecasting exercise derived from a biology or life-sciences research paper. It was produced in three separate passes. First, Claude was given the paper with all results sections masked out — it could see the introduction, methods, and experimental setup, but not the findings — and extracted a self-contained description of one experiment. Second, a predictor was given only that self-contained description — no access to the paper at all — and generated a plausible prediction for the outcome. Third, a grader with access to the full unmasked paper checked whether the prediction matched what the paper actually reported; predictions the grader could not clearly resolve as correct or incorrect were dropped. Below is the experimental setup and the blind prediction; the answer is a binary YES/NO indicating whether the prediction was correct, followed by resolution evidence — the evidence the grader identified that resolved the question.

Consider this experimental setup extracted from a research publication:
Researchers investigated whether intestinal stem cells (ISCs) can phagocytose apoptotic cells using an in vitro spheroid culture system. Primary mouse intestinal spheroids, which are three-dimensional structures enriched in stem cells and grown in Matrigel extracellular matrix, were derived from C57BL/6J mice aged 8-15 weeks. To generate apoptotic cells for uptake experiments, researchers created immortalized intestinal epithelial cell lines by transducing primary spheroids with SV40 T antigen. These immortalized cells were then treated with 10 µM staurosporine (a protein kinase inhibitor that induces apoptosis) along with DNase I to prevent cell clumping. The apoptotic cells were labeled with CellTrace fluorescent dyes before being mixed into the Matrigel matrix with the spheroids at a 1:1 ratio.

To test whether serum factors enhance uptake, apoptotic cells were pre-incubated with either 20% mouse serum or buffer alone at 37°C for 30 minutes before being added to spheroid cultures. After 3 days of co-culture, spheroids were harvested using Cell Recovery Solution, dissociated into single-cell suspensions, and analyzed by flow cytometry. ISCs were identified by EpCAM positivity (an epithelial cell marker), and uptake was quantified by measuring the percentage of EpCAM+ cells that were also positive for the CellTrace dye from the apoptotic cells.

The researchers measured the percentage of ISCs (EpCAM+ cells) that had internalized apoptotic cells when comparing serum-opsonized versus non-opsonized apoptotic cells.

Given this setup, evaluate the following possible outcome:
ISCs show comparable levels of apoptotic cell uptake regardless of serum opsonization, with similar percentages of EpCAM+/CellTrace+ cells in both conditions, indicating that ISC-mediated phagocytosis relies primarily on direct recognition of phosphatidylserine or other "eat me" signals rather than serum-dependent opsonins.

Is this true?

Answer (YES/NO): NO